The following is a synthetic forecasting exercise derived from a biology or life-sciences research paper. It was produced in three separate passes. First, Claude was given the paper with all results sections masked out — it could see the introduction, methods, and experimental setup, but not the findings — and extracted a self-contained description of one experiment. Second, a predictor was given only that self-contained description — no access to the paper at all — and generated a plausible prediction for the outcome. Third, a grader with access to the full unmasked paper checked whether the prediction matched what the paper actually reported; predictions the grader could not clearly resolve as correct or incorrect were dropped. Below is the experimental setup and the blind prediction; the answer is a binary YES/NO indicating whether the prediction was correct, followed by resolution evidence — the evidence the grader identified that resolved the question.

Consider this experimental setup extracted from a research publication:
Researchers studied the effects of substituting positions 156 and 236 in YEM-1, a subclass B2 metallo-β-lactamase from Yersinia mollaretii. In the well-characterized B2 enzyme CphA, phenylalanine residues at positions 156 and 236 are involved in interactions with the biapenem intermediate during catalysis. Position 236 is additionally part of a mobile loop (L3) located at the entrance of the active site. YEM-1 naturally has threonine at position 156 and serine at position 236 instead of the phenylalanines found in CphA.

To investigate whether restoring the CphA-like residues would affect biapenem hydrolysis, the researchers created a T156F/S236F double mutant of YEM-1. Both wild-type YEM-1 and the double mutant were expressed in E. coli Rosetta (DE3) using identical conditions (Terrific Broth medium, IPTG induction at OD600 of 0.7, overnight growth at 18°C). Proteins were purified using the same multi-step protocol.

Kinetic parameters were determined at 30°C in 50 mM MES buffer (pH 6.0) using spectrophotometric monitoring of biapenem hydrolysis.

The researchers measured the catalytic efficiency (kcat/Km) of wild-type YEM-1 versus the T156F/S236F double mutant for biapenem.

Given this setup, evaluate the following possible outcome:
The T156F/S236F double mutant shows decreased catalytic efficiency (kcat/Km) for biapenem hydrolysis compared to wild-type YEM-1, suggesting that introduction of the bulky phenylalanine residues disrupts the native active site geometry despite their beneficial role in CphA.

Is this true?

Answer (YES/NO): YES